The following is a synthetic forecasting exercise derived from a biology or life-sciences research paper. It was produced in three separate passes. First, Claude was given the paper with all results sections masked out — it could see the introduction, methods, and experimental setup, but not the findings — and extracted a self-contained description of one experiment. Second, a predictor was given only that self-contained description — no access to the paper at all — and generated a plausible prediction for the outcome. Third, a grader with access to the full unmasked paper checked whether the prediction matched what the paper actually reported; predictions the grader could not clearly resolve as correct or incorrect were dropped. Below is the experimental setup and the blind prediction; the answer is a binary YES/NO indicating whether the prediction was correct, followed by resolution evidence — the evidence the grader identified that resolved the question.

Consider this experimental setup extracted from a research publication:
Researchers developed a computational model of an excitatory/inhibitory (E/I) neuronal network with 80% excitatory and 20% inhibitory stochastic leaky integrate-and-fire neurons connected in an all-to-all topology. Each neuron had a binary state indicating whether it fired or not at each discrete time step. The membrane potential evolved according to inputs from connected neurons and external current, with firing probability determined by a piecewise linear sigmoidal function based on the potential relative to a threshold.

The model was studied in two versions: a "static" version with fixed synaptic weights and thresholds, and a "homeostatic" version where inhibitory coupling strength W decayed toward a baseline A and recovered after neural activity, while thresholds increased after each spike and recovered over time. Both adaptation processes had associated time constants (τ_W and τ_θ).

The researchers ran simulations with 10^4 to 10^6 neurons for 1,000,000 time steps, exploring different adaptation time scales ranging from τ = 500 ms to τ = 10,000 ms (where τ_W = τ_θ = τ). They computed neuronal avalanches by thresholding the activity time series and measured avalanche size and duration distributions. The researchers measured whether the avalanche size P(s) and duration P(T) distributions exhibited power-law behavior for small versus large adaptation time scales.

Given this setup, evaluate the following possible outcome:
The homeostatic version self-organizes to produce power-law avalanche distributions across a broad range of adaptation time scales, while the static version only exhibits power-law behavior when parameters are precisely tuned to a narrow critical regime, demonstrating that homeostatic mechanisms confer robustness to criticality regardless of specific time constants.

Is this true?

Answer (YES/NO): NO